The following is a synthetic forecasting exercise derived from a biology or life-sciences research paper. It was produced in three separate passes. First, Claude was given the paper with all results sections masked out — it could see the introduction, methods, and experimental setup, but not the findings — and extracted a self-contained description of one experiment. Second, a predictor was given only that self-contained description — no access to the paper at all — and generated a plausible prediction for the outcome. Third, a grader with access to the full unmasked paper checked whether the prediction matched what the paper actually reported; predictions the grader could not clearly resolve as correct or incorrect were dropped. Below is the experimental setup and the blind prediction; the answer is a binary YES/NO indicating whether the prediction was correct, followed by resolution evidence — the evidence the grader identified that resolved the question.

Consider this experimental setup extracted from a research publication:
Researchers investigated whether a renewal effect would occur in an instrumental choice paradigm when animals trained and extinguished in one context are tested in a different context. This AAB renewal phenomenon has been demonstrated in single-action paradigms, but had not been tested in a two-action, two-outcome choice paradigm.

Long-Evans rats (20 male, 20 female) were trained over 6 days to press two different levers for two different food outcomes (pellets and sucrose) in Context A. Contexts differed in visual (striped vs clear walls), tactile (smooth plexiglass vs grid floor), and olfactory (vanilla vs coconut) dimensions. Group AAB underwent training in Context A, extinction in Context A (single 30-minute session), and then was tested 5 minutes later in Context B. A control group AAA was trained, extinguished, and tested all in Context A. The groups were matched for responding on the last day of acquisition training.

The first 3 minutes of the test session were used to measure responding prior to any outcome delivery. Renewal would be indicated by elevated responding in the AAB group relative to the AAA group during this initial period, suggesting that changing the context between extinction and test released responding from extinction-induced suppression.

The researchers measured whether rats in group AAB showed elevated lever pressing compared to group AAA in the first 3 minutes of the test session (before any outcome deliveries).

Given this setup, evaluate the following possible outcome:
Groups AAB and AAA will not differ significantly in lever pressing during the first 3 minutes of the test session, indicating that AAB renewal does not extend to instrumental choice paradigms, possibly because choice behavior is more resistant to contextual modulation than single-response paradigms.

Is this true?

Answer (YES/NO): YES